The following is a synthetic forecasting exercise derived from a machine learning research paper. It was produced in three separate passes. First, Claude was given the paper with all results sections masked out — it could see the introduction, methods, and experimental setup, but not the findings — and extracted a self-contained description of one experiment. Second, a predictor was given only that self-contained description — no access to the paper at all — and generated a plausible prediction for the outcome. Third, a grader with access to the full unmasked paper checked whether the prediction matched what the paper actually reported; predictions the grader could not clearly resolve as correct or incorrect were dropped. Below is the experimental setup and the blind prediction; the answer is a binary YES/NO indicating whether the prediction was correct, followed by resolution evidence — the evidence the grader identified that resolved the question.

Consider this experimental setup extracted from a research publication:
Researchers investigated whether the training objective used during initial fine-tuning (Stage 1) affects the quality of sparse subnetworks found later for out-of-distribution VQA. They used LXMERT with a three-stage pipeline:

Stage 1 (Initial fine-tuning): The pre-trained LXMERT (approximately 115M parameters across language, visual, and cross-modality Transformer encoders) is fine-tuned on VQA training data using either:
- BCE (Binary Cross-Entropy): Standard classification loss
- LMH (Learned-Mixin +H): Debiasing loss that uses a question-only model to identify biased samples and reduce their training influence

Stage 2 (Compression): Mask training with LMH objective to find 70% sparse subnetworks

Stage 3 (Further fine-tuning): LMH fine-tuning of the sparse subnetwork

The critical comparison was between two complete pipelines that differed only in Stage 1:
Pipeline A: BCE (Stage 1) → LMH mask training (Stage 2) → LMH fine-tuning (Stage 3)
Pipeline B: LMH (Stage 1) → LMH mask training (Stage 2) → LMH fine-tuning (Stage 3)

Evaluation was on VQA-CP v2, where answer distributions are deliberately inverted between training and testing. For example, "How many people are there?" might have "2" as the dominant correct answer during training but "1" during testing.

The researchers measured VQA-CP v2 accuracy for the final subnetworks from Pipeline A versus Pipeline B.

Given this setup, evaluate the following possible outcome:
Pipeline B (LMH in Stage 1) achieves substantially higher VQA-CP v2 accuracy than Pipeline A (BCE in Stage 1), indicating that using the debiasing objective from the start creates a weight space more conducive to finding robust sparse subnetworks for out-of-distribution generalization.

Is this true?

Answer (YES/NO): YES